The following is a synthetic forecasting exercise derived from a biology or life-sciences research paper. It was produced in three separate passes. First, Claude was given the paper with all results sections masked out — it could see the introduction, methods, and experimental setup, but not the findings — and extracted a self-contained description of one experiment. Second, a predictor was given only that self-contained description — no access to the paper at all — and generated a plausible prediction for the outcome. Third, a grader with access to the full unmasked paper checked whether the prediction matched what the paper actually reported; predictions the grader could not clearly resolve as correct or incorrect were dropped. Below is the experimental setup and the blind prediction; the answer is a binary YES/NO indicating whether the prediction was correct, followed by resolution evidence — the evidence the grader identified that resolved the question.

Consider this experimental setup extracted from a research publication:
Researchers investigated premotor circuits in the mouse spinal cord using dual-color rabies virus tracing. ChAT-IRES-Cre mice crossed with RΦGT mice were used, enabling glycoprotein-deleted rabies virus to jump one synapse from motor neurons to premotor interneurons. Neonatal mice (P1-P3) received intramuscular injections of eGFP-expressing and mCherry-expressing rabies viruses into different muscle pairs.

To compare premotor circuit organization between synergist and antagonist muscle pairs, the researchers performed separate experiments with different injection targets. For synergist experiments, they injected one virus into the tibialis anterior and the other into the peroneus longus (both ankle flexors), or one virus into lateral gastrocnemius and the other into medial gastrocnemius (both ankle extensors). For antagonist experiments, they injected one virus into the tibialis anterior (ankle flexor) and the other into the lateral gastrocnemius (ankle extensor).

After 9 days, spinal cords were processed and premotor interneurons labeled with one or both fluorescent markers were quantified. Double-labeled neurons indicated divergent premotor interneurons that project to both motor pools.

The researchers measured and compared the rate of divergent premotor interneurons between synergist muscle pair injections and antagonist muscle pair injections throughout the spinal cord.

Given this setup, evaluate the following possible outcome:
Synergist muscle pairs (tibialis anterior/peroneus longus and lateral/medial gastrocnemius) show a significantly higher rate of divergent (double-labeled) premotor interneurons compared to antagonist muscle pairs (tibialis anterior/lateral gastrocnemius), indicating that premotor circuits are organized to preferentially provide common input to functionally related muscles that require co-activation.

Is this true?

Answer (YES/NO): NO